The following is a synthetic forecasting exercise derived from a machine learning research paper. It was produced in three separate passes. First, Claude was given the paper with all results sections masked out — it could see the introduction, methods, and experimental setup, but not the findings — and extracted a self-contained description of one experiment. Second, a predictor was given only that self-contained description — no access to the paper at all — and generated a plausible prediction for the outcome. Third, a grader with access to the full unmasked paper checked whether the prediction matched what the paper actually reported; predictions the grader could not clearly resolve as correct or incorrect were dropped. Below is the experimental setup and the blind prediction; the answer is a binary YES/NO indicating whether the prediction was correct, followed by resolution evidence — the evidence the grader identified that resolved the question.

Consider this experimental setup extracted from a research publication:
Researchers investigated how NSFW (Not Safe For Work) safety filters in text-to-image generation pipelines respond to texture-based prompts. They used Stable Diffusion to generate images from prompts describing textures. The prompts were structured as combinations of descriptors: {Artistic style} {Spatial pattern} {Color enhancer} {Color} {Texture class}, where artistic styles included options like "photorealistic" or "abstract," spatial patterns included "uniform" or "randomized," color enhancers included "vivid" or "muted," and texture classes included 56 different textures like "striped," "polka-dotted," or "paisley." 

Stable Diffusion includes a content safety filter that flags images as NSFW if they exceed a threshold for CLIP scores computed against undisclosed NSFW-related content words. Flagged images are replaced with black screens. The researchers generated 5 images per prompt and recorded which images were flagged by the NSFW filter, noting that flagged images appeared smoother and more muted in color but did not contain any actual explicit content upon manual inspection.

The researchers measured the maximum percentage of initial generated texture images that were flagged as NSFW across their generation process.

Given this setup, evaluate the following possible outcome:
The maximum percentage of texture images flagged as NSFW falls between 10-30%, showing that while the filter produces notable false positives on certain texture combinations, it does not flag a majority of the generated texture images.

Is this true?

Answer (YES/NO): NO